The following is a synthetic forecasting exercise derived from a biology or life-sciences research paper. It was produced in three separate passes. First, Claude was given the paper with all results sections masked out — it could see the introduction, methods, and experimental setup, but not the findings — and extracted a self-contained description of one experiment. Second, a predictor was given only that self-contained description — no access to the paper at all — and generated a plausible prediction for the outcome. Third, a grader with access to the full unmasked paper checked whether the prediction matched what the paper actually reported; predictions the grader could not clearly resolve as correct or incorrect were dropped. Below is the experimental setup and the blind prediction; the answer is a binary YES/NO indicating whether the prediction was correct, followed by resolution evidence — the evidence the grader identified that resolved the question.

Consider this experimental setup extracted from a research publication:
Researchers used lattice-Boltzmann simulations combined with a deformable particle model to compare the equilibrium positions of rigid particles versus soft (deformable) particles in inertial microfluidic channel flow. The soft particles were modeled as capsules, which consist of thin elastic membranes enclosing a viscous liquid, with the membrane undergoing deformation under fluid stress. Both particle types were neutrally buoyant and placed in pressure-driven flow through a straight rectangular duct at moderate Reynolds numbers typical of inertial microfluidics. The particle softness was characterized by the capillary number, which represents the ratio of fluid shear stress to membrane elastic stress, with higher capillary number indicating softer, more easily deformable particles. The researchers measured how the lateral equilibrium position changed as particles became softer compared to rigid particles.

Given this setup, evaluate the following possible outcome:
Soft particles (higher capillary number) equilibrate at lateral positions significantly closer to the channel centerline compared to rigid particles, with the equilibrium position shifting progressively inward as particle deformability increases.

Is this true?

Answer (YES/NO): YES